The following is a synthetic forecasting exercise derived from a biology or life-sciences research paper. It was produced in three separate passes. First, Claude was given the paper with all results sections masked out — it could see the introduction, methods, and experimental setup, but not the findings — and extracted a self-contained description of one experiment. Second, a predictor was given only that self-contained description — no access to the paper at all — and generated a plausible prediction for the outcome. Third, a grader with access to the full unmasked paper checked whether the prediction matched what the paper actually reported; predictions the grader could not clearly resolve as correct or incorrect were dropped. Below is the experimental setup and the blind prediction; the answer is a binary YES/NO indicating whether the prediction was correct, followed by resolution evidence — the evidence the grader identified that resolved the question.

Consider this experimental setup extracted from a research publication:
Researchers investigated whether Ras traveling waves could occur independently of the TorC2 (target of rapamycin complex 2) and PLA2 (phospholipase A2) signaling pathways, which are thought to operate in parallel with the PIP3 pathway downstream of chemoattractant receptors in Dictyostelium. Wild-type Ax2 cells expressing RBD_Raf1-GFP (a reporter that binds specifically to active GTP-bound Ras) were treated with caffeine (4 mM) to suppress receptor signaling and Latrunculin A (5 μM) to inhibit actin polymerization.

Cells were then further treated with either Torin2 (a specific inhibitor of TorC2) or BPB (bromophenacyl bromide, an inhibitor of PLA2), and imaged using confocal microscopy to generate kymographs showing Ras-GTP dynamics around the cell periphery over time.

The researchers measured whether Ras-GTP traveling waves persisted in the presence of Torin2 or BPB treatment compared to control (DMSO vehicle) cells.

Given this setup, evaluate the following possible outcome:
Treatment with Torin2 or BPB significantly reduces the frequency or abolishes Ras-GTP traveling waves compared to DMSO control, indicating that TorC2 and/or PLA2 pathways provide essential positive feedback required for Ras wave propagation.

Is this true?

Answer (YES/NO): NO